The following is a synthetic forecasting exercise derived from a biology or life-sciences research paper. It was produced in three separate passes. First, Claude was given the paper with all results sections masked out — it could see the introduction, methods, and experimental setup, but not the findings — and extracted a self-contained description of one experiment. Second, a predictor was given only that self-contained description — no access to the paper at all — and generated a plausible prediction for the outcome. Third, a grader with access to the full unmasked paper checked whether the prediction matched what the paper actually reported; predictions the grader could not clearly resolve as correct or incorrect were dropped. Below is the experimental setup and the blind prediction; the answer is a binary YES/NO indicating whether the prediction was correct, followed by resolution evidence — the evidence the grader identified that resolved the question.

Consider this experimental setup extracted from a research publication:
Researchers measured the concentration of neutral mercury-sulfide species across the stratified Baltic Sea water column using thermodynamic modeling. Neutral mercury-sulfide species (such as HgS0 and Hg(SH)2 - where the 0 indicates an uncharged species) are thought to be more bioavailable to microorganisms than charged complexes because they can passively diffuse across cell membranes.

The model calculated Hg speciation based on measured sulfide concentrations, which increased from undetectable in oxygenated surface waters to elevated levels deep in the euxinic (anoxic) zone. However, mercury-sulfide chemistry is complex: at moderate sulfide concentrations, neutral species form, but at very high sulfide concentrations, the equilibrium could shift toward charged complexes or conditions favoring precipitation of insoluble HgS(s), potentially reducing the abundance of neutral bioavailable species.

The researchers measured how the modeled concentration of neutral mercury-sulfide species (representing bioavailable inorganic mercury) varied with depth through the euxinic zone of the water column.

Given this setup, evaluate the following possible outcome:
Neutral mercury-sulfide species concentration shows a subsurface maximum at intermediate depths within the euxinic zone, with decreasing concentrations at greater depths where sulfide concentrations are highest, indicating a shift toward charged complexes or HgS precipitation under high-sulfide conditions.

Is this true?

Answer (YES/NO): NO